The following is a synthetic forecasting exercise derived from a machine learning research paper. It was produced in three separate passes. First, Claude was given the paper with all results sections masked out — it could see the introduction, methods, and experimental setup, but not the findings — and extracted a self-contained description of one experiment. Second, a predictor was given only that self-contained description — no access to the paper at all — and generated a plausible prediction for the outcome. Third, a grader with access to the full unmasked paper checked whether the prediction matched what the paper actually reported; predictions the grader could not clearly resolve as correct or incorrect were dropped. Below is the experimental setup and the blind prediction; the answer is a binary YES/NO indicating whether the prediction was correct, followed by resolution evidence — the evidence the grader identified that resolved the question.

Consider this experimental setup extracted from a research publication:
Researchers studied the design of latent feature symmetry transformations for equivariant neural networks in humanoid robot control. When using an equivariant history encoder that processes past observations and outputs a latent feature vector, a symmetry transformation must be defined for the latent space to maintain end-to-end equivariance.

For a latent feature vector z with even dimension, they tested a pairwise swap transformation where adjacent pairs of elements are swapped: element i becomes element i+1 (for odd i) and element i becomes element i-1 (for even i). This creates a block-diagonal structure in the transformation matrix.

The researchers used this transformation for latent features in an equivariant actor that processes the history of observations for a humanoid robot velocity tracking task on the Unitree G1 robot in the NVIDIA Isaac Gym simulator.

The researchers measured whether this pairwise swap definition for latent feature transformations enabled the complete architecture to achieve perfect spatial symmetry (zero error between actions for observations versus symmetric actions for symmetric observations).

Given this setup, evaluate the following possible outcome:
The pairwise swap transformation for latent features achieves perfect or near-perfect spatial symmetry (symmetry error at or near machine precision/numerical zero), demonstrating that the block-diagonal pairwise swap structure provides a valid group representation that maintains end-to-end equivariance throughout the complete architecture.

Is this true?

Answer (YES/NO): YES